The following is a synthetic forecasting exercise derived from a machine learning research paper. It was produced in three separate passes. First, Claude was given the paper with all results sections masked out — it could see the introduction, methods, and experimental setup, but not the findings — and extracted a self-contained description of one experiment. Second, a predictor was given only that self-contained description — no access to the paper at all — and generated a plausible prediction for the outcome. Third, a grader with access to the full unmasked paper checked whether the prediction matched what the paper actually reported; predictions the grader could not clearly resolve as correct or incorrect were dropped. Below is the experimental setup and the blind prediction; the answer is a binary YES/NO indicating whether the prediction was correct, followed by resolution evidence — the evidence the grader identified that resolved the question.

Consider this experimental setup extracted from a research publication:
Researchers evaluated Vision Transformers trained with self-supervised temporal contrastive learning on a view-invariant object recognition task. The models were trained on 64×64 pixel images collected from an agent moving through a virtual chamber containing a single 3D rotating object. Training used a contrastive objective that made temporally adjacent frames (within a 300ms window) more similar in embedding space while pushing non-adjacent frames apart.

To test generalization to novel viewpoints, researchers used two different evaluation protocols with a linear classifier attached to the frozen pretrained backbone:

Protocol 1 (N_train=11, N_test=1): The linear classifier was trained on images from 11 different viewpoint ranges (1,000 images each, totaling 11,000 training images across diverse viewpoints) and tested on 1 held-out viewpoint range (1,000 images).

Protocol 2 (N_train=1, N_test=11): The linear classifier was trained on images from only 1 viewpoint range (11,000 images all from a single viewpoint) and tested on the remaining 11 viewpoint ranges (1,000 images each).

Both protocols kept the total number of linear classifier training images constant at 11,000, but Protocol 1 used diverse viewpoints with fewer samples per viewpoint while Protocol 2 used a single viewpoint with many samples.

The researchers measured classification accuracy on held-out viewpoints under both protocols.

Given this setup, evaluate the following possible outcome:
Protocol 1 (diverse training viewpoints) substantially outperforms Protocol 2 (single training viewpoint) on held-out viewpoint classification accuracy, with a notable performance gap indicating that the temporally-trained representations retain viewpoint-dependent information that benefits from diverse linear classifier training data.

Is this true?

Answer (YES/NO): NO